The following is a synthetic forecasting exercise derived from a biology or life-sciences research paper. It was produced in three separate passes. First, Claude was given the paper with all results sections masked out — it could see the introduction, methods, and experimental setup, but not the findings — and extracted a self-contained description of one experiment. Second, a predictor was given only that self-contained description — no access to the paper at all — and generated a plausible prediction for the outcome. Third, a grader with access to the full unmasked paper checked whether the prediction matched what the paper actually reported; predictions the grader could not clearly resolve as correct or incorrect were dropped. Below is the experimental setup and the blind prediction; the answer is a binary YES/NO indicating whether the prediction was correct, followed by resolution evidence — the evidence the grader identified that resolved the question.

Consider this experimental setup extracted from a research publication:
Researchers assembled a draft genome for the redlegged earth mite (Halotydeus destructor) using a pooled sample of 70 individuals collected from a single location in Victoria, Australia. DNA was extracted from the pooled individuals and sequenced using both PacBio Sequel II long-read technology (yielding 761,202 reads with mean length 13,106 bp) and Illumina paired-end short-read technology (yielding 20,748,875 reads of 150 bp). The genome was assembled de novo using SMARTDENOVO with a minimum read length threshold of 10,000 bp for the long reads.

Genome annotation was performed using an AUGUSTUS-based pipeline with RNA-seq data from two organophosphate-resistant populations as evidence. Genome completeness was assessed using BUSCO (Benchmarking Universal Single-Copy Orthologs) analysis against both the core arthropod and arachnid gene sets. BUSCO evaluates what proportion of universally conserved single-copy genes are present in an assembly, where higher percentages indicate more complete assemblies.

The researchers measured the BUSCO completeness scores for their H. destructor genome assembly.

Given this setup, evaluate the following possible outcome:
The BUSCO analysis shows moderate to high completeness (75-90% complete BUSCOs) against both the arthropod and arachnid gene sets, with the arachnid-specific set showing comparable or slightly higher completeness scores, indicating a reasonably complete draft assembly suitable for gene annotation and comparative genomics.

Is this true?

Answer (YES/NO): YES